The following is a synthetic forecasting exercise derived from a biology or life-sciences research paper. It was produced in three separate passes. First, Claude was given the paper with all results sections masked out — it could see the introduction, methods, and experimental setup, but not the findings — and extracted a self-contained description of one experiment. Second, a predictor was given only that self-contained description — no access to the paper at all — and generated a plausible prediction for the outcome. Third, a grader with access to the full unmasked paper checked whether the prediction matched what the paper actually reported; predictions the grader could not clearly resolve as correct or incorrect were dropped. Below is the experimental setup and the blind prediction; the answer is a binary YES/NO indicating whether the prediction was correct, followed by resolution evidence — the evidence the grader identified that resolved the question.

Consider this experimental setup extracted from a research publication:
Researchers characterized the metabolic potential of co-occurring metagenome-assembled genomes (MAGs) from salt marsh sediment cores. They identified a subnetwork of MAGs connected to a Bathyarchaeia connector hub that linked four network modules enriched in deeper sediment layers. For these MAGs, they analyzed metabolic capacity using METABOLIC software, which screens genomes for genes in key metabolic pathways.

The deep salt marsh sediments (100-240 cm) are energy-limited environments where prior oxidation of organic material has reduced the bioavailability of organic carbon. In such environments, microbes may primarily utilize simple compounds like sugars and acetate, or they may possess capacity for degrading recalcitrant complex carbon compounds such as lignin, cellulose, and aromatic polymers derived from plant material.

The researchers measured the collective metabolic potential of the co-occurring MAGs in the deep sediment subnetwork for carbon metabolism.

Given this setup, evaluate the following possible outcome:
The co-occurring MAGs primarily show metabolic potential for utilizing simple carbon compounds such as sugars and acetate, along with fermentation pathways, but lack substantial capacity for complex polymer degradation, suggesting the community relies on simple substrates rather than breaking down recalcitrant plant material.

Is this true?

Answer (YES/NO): NO